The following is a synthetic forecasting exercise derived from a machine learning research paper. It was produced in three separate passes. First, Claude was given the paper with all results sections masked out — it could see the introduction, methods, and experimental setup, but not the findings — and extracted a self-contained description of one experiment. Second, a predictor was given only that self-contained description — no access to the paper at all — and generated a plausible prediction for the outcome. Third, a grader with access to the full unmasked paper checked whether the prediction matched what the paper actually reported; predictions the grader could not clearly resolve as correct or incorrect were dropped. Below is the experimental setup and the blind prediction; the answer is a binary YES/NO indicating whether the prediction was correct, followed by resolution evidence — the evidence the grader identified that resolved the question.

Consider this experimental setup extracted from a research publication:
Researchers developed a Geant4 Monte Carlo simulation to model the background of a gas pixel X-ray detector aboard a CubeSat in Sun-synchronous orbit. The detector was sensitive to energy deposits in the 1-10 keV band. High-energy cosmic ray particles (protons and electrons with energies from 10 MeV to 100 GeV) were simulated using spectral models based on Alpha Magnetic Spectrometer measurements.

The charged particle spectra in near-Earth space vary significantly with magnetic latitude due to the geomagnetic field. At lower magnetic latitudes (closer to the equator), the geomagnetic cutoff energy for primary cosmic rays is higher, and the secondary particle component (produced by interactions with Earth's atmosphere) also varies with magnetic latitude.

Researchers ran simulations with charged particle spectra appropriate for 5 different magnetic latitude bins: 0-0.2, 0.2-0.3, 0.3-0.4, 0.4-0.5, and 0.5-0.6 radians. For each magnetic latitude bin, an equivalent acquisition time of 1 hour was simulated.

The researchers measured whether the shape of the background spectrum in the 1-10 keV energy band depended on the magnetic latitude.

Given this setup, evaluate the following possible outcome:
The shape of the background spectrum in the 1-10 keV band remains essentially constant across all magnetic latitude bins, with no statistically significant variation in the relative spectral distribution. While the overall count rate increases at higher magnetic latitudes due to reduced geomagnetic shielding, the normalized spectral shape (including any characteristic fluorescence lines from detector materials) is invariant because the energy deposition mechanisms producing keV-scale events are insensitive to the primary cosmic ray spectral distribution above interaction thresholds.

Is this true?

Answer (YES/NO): YES